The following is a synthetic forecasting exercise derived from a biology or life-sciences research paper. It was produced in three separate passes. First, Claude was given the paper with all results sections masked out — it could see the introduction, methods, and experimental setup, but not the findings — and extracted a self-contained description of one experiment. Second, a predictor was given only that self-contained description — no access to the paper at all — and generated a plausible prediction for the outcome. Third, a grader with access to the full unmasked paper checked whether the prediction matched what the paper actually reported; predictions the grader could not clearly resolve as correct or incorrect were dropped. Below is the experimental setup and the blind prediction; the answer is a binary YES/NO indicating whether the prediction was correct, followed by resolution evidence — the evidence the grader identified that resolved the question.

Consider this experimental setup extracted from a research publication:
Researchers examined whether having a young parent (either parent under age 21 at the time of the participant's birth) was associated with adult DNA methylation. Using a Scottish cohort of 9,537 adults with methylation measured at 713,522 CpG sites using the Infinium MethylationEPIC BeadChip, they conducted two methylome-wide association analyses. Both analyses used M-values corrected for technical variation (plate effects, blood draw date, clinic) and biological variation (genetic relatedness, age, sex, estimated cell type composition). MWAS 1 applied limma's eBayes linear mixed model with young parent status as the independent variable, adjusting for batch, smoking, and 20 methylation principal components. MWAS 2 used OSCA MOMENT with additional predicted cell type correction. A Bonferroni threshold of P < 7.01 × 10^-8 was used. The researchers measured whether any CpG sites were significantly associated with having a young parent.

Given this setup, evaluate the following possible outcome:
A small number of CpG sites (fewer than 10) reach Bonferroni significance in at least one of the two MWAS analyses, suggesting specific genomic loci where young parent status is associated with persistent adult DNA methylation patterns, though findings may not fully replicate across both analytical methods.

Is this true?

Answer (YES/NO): YES